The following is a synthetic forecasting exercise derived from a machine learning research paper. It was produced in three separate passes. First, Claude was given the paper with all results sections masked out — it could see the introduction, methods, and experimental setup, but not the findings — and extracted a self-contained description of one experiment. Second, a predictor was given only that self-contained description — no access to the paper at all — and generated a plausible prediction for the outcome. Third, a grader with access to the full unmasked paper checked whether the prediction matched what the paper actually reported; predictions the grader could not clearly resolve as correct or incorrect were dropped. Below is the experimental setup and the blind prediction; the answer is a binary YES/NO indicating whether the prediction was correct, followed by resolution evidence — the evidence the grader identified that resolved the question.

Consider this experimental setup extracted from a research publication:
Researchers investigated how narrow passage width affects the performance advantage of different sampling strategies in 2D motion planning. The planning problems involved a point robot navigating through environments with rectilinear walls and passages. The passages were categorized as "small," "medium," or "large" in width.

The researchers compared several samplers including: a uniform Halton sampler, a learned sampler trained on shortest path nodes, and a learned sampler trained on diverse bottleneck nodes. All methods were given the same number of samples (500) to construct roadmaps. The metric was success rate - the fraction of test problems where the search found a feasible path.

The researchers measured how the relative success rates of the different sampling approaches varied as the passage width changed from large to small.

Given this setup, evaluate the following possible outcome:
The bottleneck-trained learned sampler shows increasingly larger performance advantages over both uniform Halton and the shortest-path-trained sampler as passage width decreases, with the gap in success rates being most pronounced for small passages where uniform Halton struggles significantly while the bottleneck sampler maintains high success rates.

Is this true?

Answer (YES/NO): YES